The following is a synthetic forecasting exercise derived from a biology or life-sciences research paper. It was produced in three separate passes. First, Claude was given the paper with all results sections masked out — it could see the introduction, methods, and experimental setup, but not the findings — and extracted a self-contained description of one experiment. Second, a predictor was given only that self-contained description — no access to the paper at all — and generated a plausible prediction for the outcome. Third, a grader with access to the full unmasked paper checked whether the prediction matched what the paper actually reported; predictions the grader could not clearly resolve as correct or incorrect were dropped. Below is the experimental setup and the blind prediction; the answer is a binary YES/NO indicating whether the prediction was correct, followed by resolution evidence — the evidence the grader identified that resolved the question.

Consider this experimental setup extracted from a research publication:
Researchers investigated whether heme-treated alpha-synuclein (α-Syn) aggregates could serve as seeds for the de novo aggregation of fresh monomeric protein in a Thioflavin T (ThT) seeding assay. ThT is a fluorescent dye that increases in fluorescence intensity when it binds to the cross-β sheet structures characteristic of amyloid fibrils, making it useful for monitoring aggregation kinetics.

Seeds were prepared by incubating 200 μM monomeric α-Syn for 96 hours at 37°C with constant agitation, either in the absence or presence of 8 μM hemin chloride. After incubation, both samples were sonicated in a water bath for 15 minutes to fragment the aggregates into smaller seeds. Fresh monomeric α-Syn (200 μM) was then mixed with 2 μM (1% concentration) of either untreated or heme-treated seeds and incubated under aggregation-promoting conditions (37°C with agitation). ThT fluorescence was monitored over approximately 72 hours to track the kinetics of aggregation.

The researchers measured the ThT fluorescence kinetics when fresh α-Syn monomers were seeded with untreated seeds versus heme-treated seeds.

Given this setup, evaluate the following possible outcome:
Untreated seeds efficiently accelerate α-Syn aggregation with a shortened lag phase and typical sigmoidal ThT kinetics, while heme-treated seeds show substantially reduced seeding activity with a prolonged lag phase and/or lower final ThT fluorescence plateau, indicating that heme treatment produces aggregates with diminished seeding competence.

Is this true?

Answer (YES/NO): NO